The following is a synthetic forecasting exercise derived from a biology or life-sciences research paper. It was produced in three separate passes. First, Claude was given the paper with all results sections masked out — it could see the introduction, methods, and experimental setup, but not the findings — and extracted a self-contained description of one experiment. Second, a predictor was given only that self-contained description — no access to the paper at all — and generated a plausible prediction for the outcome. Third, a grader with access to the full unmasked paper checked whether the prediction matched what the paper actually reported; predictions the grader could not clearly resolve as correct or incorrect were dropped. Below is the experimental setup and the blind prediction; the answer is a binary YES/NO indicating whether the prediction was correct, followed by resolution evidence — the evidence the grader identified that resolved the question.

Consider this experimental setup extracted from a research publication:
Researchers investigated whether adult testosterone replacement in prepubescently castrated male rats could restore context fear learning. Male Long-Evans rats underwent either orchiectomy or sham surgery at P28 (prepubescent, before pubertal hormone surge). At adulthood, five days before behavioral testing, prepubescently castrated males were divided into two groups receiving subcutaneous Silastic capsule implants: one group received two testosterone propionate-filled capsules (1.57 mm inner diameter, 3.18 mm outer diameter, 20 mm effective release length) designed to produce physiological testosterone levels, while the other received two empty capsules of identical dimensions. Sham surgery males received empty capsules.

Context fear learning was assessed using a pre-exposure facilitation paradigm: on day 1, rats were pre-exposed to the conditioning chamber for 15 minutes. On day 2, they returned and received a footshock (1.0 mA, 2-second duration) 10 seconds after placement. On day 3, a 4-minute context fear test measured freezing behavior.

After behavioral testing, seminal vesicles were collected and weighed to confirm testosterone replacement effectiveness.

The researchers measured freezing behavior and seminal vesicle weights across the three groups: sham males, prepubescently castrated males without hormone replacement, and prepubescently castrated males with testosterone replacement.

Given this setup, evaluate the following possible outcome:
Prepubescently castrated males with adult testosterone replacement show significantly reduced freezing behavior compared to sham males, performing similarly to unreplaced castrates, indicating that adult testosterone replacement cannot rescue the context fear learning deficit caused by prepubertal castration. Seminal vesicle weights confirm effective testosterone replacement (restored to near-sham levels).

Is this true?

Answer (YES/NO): YES